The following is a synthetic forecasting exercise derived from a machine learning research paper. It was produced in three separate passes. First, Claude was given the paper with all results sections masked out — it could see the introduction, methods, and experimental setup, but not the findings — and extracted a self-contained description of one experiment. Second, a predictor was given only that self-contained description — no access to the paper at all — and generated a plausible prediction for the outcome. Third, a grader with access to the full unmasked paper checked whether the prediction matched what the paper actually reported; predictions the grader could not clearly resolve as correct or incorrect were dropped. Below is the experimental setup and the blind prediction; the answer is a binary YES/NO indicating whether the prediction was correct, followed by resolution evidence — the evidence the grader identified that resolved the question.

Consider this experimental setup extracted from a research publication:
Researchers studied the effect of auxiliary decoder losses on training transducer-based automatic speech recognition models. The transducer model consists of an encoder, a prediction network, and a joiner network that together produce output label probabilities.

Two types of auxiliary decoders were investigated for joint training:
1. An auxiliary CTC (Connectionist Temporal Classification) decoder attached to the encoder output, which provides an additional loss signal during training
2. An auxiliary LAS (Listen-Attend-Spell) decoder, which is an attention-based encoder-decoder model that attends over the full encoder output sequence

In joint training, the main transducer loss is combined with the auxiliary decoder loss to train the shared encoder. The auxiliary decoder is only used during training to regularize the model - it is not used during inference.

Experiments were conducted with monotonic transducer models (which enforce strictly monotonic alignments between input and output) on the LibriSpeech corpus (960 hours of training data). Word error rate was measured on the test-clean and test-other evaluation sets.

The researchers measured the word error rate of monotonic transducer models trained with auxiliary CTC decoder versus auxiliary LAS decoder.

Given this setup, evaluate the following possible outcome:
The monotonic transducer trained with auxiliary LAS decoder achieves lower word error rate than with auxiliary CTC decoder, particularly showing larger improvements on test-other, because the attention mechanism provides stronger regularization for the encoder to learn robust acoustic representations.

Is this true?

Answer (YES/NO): YES